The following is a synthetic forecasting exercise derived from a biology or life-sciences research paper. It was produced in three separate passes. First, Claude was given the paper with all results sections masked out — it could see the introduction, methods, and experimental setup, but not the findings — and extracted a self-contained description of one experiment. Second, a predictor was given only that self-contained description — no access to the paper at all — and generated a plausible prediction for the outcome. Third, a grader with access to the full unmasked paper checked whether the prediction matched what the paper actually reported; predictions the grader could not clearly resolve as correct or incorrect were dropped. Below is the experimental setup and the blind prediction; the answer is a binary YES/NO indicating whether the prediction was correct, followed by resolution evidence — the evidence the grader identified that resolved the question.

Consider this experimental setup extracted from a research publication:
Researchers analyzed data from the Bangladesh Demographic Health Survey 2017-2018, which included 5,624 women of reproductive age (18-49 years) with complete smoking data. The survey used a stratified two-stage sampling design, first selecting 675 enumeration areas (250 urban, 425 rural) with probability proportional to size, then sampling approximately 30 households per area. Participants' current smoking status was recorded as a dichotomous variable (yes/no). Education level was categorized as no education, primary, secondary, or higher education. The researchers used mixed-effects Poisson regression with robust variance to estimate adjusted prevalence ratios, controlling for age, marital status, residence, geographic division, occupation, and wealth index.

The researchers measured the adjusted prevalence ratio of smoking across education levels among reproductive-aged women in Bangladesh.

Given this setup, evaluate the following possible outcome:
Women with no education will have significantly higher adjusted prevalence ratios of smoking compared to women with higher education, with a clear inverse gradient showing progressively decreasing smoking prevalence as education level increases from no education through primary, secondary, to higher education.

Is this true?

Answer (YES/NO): NO